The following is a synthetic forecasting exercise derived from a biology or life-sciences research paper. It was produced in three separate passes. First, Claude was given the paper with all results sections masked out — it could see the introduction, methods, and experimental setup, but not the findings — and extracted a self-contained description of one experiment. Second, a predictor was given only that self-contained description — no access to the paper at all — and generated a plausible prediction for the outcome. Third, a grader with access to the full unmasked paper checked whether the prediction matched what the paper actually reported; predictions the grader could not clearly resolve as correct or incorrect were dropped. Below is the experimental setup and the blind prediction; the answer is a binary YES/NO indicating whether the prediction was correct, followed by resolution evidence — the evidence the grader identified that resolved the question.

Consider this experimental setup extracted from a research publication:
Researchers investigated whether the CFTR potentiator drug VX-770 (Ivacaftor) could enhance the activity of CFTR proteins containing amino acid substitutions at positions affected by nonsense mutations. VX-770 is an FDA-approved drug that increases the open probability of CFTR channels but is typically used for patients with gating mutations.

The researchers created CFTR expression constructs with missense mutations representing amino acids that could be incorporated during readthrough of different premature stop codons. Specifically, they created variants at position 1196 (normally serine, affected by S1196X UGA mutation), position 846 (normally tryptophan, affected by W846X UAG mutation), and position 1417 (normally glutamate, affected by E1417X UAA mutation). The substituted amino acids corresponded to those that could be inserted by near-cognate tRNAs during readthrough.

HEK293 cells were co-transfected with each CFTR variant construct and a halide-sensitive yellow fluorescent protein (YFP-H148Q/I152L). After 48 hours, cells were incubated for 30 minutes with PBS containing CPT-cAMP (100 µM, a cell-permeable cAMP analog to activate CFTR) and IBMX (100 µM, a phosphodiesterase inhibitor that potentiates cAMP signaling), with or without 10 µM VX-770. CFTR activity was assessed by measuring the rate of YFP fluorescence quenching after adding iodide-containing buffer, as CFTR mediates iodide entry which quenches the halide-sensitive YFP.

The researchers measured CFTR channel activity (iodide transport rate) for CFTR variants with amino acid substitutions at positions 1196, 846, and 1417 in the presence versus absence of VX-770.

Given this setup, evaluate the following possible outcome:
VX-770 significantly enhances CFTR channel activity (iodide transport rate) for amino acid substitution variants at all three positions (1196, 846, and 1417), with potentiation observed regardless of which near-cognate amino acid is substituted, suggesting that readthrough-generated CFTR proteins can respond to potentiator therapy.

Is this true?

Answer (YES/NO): NO